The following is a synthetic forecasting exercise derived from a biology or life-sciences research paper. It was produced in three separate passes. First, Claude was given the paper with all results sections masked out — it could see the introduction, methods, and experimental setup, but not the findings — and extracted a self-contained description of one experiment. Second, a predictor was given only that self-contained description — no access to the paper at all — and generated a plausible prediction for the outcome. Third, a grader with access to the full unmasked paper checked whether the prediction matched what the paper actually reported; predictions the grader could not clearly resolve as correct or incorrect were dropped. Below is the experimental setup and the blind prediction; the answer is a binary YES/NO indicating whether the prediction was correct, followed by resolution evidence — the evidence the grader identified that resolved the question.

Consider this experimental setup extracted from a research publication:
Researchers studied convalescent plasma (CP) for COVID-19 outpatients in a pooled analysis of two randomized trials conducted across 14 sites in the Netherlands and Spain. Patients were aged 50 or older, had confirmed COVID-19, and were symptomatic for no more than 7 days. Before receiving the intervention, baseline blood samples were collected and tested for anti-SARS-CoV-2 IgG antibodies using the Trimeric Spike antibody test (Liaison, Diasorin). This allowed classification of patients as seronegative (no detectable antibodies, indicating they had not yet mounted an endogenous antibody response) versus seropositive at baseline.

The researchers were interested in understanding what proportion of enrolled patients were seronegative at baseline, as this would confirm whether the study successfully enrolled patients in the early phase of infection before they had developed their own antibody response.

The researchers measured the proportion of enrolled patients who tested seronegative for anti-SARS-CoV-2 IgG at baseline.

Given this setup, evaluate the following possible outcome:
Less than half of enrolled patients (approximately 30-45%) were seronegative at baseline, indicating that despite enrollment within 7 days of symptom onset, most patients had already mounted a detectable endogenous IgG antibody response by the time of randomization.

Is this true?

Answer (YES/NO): NO